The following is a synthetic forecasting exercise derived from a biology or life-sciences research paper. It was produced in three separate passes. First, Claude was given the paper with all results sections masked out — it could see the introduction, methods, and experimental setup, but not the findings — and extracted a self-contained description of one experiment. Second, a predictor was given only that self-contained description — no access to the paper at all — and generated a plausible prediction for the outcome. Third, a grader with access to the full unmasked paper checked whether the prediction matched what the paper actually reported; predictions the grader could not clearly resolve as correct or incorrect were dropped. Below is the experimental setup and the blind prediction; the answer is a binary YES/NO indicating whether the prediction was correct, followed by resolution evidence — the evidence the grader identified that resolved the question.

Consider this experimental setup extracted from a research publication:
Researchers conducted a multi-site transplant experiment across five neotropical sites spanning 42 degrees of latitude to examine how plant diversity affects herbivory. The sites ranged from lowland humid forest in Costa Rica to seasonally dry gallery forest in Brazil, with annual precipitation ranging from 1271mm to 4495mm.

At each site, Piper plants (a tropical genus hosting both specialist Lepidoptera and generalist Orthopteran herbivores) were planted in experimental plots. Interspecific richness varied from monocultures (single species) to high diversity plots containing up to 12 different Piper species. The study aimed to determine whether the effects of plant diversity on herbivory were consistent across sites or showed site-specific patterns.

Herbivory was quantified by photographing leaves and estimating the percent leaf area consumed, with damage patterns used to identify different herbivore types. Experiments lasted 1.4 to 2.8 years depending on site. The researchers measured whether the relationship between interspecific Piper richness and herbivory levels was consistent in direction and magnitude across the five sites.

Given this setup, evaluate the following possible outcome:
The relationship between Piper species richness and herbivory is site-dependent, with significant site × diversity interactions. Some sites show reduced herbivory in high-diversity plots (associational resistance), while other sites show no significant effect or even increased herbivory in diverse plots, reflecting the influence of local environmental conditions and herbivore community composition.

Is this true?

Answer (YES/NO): YES